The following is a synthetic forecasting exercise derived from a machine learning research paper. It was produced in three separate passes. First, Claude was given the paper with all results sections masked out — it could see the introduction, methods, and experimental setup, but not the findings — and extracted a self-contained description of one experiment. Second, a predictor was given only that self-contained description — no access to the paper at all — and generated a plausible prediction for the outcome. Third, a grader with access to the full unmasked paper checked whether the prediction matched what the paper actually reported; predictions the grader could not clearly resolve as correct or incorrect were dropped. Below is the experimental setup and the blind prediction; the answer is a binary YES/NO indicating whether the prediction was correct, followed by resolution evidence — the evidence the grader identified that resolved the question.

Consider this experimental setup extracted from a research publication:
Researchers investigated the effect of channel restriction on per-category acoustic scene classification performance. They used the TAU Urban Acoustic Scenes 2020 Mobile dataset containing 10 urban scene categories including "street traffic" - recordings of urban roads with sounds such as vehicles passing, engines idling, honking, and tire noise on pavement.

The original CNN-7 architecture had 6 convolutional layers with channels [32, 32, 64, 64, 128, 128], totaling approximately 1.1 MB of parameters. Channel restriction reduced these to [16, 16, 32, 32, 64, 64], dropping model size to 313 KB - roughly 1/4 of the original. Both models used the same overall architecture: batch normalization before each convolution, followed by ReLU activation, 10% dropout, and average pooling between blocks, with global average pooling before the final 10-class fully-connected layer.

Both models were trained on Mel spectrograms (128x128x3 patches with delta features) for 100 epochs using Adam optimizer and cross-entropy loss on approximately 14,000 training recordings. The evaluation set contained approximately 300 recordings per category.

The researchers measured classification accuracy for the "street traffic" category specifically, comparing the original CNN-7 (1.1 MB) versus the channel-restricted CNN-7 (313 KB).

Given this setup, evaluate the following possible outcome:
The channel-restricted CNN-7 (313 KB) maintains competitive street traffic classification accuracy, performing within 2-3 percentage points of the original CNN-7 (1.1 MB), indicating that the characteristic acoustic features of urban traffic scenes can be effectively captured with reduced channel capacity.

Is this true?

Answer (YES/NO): NO